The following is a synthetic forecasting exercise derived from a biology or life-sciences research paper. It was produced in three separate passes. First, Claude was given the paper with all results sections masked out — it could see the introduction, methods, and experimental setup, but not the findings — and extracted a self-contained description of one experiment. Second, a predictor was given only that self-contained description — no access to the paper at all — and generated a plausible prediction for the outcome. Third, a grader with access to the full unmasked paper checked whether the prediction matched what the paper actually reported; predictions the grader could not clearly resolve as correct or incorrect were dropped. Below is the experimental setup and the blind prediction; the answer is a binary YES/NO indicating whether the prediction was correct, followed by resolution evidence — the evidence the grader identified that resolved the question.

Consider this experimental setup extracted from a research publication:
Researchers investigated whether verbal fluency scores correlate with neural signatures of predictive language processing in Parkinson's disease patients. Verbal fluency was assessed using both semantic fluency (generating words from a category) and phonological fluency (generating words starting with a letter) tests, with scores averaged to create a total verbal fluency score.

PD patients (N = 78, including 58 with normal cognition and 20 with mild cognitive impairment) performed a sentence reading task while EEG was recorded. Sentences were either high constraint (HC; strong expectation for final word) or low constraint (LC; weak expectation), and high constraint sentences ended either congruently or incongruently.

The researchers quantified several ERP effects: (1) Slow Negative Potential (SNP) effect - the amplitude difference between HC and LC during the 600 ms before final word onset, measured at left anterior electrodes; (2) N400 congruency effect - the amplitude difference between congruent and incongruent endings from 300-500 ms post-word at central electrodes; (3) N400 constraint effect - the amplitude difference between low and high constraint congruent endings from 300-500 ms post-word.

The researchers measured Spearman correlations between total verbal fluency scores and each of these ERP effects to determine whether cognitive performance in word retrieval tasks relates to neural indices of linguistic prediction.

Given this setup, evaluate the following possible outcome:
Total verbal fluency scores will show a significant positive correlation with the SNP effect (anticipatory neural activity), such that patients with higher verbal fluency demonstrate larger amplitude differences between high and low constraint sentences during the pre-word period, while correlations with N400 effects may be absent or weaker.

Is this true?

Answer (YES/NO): NO